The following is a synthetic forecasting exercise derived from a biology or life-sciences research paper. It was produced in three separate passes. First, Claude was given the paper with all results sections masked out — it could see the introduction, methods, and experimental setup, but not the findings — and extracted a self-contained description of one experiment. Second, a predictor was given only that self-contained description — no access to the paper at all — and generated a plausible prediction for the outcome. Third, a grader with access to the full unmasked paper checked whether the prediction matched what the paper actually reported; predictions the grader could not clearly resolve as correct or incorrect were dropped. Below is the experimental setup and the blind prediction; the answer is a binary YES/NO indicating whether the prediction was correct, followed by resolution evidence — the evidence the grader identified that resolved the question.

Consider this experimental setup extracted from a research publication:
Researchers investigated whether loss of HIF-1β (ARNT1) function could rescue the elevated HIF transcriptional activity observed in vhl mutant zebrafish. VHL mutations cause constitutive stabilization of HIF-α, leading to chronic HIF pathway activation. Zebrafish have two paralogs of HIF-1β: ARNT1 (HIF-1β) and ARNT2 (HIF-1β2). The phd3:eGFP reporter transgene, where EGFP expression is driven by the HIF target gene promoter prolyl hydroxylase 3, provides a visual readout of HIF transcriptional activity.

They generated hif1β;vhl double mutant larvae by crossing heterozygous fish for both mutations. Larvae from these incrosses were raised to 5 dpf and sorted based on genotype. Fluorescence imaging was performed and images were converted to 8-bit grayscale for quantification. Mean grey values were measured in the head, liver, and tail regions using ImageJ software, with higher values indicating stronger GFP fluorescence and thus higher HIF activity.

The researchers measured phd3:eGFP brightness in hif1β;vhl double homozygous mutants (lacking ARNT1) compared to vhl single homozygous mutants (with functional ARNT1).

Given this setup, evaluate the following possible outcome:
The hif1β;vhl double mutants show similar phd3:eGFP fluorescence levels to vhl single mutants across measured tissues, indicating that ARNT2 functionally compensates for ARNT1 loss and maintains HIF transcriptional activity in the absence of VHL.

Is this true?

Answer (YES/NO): NO